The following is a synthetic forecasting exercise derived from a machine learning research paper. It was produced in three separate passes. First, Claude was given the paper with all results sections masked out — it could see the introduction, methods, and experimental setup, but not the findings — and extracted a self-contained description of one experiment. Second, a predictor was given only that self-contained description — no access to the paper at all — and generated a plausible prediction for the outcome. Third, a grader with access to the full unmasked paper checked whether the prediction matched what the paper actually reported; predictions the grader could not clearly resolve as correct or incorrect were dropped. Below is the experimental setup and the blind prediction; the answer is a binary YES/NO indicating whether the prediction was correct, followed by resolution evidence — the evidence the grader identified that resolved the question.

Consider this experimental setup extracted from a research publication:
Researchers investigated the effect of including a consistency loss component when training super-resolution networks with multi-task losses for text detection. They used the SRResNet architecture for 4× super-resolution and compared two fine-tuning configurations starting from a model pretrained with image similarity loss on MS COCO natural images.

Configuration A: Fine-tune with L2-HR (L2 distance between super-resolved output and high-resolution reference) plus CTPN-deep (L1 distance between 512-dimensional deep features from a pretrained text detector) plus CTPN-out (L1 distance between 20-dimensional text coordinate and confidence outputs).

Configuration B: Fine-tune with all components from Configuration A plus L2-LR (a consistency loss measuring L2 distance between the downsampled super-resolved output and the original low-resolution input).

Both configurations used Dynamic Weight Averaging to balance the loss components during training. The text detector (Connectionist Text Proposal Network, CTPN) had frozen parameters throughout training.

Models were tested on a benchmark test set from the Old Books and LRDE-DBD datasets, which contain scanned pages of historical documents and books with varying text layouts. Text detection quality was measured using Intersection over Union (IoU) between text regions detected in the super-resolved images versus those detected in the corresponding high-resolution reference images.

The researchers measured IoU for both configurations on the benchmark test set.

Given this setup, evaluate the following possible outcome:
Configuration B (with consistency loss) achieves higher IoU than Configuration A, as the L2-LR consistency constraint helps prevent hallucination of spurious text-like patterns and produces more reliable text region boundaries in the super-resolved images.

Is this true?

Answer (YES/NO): YES